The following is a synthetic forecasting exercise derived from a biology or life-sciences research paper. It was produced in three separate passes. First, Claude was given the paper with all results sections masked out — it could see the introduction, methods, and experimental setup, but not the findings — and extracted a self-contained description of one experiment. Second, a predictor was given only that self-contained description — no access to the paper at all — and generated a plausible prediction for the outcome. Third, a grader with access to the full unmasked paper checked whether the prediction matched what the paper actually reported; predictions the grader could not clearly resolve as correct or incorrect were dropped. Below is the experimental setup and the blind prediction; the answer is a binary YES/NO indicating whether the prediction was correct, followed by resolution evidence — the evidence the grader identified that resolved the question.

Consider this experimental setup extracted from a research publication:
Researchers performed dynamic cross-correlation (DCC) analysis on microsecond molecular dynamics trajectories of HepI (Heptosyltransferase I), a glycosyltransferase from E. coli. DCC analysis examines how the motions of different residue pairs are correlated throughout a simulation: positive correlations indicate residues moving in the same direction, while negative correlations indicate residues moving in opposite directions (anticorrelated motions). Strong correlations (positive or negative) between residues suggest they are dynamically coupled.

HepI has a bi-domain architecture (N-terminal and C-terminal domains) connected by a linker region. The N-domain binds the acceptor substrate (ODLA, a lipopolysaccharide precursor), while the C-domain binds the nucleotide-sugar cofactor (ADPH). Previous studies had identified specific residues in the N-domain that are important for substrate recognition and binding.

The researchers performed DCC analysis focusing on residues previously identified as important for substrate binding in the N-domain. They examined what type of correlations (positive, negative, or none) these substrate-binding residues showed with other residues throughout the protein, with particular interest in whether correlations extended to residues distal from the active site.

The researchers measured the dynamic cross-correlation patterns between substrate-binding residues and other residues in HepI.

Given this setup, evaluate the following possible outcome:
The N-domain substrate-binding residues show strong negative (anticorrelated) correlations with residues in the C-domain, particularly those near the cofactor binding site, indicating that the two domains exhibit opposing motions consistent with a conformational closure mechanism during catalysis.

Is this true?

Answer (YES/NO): YES